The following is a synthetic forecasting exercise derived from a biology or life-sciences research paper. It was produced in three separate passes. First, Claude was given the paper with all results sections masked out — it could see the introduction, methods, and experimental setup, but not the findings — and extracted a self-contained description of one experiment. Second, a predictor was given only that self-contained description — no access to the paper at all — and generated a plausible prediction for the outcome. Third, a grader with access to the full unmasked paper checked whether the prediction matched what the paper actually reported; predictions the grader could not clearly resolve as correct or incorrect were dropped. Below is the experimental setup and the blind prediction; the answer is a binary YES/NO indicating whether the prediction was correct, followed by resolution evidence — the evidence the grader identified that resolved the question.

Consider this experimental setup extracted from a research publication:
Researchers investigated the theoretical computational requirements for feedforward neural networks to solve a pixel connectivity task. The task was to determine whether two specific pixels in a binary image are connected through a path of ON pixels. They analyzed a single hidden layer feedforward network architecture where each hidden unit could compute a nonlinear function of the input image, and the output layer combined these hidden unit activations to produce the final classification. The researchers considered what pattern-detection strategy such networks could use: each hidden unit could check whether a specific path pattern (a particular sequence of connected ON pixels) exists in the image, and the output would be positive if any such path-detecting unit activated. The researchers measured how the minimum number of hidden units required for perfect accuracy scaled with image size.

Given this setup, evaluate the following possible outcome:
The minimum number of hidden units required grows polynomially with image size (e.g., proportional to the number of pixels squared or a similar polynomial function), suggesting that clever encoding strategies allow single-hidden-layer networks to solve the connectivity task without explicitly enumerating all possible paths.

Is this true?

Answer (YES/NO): NO